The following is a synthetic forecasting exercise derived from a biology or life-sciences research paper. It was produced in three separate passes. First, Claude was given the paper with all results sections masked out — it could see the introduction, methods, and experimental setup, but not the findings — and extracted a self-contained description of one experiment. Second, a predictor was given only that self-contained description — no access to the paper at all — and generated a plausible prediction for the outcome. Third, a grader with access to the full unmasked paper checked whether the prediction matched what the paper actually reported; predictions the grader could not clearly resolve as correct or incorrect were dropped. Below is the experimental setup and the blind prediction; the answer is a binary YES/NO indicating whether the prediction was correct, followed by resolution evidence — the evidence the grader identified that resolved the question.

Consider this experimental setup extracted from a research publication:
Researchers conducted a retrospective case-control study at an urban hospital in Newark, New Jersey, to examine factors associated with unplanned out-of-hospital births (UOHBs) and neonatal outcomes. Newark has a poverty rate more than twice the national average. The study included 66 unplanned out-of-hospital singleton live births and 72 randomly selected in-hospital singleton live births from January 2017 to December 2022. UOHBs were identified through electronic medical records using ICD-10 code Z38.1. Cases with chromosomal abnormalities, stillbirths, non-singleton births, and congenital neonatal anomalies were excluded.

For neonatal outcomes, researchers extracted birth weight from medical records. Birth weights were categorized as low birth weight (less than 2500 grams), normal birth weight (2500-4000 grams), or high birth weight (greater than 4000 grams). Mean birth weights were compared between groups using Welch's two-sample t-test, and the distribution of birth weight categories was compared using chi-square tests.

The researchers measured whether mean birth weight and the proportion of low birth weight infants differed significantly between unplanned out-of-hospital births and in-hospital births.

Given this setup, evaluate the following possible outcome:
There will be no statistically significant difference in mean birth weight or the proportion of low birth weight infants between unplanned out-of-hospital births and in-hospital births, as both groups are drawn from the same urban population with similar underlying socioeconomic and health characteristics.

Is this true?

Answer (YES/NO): NO